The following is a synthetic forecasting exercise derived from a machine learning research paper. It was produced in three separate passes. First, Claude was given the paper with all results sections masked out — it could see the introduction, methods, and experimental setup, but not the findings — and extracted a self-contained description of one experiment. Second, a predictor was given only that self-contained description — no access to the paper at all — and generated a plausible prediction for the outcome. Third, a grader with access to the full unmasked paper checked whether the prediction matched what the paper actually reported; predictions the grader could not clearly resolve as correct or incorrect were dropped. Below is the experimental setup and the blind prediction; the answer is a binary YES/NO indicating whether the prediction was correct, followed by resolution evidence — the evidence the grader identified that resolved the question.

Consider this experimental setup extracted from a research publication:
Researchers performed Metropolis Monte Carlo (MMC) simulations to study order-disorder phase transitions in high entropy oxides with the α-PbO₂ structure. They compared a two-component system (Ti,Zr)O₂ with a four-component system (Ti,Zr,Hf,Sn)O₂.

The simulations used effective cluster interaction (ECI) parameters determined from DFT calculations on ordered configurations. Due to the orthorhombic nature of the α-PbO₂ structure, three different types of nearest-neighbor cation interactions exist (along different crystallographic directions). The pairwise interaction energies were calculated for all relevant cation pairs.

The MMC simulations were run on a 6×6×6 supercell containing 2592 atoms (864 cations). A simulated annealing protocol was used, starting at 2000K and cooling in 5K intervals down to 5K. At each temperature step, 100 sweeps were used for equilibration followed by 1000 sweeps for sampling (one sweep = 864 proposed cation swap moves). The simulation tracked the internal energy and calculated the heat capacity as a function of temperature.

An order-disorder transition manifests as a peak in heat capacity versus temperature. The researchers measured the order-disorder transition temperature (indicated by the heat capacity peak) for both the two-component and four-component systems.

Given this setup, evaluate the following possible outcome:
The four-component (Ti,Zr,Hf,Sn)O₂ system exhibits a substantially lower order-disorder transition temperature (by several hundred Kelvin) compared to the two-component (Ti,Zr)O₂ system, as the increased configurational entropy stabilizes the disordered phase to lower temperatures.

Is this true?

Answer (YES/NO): YES